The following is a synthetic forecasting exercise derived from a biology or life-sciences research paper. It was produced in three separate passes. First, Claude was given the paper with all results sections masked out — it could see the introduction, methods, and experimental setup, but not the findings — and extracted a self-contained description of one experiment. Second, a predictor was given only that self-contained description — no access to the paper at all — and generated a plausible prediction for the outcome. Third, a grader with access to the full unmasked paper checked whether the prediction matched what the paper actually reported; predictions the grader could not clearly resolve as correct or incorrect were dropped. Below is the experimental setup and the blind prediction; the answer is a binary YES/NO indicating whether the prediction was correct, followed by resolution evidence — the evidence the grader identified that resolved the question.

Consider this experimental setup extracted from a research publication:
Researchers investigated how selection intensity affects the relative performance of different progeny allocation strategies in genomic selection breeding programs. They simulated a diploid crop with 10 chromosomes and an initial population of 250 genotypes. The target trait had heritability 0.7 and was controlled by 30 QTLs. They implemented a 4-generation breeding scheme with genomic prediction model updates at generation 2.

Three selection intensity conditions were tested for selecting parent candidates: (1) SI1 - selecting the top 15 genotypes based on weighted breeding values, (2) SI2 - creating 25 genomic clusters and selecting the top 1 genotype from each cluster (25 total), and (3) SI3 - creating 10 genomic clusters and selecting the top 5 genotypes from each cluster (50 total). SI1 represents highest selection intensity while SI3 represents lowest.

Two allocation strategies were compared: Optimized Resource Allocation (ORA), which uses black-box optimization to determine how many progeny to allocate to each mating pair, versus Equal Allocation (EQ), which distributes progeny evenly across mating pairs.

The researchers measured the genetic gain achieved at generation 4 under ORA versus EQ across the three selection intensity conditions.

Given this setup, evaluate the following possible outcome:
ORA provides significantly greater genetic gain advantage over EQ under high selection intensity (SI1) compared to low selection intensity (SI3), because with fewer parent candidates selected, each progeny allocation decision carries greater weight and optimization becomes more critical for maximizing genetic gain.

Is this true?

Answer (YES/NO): NO